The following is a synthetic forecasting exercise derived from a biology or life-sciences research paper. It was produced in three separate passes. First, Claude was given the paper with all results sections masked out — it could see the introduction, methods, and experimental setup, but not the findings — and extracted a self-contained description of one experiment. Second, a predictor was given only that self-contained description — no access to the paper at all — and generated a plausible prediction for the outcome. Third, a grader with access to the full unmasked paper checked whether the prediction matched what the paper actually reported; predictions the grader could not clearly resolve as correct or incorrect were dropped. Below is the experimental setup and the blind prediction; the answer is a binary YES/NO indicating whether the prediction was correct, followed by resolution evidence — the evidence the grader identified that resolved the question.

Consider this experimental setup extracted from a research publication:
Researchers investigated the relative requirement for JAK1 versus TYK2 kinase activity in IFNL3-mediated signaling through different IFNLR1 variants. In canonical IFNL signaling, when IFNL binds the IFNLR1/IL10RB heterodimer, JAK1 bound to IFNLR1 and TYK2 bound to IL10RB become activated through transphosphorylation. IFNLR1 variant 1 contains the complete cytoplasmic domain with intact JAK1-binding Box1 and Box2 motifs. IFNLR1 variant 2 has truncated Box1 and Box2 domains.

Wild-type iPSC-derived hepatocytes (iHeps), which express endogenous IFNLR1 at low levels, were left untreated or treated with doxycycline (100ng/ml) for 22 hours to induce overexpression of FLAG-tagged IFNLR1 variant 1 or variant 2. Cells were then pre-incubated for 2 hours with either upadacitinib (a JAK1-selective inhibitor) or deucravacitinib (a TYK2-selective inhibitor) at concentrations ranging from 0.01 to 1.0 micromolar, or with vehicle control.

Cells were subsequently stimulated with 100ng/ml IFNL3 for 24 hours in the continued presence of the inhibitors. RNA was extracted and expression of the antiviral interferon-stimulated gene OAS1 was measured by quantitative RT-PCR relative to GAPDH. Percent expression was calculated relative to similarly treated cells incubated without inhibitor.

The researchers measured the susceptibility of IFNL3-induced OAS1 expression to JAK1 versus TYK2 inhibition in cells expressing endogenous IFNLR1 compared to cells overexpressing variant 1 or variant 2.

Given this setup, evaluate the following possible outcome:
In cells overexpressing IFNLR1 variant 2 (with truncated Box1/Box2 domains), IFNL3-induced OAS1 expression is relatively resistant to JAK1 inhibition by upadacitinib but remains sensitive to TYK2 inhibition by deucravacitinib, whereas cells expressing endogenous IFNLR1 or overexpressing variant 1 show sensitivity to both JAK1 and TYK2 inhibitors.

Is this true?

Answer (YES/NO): NO